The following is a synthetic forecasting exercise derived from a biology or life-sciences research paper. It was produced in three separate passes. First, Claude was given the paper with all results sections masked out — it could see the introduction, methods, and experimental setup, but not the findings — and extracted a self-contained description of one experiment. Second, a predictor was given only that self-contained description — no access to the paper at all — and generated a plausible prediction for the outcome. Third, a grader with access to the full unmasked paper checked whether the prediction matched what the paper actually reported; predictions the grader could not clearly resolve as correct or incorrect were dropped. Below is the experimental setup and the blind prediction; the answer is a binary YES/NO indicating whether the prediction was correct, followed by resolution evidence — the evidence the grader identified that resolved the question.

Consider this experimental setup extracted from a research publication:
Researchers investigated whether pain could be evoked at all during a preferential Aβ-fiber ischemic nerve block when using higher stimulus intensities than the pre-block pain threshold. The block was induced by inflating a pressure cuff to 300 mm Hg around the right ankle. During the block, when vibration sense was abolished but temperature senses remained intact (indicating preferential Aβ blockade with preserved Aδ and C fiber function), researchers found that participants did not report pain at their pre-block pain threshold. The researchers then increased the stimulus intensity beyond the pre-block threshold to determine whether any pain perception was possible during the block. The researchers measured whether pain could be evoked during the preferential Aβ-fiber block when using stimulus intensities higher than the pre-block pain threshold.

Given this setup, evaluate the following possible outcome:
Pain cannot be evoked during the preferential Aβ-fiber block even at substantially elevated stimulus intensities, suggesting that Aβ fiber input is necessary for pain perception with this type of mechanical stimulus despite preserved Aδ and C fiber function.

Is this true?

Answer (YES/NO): NO